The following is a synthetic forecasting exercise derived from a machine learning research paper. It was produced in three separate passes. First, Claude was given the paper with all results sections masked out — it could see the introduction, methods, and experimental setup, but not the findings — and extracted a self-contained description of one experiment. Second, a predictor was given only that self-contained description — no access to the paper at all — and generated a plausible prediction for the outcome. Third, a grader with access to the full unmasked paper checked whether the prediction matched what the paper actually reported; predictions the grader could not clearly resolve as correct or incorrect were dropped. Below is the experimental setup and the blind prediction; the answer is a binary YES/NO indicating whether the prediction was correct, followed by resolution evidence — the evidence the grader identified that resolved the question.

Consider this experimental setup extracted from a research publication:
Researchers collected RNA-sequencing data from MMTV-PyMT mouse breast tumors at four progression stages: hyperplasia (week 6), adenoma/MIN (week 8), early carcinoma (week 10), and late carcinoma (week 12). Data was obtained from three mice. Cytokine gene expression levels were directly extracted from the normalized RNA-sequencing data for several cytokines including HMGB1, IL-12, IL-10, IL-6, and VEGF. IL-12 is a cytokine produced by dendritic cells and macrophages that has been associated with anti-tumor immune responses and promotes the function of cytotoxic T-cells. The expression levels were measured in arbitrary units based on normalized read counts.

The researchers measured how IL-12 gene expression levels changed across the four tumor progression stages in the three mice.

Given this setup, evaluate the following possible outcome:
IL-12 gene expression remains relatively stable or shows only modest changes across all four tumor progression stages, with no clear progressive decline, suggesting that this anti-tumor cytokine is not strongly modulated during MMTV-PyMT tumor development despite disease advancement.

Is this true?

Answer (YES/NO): NO